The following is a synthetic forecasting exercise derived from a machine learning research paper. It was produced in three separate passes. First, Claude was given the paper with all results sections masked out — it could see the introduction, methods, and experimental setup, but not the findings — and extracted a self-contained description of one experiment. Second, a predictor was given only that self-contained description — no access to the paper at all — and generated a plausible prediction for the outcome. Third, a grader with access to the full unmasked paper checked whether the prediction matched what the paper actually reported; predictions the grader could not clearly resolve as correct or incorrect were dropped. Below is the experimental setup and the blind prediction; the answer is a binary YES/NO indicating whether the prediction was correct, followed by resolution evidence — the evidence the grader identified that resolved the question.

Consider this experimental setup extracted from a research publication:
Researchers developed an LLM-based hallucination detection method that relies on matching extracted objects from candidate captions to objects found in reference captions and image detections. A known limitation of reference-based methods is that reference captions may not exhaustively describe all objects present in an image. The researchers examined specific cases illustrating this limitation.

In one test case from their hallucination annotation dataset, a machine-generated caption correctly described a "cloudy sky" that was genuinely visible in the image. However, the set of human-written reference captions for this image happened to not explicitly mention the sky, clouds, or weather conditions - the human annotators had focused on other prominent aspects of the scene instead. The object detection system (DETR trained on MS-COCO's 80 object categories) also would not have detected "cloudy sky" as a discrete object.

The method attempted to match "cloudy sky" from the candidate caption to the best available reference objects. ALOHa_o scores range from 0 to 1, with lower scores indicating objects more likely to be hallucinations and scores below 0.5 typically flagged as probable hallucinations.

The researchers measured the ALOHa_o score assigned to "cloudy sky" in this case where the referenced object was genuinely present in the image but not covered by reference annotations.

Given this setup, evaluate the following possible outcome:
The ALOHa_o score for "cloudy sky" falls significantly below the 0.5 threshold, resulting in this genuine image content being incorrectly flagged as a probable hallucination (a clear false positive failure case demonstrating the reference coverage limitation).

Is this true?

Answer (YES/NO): NO